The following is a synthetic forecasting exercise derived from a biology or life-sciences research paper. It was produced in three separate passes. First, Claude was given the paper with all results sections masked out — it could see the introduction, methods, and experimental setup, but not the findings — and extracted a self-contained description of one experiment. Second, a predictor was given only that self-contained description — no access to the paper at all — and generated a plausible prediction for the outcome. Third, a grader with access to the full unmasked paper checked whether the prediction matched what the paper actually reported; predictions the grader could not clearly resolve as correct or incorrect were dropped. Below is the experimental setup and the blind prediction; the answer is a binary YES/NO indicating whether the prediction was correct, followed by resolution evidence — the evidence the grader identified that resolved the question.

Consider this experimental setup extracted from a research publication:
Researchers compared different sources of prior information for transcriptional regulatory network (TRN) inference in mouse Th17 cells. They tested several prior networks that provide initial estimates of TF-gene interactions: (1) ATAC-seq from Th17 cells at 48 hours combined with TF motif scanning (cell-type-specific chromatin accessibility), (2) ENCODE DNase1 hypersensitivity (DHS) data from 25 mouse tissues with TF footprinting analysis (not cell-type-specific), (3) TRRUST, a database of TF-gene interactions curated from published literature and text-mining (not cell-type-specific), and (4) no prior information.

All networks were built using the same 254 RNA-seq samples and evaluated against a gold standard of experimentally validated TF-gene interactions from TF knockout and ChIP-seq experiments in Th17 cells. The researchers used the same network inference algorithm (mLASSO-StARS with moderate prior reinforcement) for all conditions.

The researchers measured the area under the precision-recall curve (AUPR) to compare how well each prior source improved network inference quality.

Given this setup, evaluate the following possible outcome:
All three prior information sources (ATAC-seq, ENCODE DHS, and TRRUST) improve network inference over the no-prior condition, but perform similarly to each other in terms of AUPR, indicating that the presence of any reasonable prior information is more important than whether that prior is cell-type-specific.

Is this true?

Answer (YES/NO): NO